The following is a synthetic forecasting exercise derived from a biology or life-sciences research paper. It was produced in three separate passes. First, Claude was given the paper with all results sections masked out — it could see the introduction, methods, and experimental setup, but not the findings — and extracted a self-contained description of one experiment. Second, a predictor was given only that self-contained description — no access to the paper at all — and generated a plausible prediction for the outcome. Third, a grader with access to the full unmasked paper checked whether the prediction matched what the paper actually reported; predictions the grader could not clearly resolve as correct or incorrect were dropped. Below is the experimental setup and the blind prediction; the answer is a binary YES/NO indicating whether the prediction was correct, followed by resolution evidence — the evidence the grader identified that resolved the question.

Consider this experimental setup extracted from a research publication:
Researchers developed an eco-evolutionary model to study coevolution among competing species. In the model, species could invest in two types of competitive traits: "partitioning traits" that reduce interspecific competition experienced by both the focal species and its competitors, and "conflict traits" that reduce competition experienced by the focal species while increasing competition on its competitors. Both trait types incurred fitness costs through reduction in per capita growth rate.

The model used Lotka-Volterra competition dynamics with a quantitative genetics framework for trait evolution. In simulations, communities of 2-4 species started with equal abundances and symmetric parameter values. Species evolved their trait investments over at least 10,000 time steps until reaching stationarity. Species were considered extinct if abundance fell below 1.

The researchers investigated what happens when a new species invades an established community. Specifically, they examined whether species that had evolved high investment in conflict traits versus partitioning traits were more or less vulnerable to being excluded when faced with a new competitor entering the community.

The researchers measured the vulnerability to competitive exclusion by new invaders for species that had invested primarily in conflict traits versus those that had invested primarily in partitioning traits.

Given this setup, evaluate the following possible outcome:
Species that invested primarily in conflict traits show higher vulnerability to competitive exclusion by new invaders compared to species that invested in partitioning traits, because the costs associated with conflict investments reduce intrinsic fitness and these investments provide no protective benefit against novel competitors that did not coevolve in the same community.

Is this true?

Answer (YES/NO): NO